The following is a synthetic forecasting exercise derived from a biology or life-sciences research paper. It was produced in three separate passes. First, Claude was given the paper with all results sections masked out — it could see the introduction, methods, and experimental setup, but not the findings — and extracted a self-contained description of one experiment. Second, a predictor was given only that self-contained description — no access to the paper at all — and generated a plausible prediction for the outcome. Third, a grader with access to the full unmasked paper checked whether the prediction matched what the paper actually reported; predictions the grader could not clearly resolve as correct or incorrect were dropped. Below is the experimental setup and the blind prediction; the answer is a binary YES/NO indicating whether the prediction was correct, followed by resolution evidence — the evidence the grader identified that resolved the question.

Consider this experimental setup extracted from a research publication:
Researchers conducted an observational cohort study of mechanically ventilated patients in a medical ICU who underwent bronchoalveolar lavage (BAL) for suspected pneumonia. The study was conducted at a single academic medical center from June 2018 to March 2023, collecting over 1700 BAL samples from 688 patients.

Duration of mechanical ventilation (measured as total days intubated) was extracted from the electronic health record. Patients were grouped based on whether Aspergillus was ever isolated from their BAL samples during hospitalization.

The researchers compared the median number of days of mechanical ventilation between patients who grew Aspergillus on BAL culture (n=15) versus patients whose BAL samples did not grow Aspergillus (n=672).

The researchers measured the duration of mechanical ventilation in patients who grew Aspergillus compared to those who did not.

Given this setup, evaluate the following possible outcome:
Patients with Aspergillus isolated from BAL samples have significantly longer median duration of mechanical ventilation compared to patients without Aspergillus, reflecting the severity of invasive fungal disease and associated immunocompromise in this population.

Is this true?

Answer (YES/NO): YES